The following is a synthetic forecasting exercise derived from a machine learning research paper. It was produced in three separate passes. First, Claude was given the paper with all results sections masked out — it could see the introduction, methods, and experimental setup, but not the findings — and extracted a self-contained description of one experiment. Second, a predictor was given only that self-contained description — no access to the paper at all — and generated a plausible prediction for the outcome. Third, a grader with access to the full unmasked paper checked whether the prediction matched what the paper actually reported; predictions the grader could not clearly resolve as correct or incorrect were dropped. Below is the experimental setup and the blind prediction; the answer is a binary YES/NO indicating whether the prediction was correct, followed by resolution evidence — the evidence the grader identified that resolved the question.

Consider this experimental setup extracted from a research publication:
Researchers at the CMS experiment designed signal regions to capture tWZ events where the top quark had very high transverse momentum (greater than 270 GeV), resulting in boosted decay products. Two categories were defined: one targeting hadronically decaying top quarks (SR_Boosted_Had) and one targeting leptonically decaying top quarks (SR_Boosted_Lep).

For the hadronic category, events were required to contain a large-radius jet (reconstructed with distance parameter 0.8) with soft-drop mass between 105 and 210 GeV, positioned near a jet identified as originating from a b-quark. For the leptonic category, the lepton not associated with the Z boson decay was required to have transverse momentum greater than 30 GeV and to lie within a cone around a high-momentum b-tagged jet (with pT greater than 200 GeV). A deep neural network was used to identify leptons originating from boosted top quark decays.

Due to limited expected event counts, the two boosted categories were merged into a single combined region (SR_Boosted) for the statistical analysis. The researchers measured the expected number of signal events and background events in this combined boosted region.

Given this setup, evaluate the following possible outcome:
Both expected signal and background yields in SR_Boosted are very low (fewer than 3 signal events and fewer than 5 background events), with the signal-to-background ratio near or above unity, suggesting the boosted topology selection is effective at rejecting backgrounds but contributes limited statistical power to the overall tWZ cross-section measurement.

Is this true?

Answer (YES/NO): NO